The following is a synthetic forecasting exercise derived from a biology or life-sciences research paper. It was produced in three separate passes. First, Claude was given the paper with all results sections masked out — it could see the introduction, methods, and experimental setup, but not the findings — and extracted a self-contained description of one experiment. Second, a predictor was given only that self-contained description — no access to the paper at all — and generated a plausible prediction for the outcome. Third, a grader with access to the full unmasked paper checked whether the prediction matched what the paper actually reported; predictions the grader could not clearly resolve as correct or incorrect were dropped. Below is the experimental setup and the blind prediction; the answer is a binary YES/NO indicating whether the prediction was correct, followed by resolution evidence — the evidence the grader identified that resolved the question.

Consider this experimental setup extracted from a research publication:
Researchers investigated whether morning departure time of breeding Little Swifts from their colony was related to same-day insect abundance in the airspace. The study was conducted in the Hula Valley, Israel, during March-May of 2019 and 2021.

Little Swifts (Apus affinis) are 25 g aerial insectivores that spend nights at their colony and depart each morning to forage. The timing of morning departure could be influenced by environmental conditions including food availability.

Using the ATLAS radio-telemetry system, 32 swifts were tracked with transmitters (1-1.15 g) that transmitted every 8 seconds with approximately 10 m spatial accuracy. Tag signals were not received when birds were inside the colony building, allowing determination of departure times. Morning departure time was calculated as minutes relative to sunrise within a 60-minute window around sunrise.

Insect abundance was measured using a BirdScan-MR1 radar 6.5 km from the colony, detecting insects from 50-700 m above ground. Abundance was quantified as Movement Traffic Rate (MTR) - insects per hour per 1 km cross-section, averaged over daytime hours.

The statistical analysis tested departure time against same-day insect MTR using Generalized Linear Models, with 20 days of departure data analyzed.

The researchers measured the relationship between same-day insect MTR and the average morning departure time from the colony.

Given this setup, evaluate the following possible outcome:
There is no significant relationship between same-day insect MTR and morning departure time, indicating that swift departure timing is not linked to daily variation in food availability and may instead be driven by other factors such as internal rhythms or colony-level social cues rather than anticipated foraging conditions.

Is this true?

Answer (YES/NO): YES